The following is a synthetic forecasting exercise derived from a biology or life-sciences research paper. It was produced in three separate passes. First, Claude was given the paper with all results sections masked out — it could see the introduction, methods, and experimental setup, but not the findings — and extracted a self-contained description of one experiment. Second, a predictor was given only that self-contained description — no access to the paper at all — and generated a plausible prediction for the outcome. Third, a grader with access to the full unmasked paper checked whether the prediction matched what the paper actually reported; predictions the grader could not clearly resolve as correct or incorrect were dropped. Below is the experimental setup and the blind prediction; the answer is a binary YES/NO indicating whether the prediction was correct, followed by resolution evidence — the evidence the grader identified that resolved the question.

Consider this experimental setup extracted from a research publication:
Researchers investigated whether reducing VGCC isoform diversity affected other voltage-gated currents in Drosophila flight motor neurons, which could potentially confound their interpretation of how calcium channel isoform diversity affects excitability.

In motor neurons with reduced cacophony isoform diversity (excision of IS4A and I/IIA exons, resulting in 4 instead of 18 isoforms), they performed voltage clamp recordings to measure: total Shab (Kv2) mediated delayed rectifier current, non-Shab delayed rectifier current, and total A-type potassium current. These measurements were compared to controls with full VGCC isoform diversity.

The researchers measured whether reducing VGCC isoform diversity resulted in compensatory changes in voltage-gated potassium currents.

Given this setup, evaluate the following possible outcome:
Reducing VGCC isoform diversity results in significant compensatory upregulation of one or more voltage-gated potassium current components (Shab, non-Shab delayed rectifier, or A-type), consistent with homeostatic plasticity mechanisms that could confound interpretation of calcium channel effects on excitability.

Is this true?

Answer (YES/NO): NO